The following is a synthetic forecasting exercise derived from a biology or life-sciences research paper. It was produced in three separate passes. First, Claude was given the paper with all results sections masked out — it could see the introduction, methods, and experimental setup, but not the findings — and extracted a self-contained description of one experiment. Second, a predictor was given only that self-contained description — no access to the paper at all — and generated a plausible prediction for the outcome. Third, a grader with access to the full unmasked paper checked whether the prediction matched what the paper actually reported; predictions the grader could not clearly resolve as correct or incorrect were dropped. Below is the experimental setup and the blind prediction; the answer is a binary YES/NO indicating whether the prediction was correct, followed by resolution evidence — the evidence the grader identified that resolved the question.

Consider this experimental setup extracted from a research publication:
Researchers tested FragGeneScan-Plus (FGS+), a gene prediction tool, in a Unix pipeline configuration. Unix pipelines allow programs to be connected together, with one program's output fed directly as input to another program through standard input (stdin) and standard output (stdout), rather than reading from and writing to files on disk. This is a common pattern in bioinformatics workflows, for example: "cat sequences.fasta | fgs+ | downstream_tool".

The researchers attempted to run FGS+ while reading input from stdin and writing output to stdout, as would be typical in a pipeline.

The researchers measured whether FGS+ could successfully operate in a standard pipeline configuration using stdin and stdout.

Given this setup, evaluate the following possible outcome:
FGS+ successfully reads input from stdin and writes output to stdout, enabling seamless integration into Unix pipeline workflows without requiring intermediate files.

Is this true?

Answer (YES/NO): NO